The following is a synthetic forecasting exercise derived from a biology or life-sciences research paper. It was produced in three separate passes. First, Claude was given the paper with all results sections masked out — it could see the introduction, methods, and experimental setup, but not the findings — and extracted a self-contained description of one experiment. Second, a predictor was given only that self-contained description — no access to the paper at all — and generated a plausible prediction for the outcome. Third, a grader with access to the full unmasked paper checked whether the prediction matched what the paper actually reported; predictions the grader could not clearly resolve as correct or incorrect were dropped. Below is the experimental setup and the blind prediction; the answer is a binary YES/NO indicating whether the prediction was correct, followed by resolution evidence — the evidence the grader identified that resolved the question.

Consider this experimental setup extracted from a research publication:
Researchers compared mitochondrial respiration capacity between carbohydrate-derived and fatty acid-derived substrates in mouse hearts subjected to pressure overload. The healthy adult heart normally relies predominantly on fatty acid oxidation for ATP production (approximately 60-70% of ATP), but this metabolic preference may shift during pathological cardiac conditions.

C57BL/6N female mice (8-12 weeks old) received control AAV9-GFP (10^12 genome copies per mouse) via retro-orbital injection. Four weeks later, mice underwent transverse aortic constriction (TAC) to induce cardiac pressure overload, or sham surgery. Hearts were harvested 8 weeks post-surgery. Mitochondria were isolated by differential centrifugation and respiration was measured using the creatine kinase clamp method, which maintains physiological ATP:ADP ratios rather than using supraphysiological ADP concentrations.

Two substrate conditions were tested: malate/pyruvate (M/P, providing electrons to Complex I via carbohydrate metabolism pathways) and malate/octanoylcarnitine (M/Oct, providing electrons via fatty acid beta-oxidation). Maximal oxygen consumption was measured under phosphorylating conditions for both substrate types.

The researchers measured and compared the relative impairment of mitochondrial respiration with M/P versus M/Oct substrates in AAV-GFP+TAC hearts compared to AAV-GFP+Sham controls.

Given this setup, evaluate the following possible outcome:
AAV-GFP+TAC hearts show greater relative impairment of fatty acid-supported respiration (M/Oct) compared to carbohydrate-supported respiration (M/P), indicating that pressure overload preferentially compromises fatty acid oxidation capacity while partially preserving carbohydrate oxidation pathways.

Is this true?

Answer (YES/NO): NO